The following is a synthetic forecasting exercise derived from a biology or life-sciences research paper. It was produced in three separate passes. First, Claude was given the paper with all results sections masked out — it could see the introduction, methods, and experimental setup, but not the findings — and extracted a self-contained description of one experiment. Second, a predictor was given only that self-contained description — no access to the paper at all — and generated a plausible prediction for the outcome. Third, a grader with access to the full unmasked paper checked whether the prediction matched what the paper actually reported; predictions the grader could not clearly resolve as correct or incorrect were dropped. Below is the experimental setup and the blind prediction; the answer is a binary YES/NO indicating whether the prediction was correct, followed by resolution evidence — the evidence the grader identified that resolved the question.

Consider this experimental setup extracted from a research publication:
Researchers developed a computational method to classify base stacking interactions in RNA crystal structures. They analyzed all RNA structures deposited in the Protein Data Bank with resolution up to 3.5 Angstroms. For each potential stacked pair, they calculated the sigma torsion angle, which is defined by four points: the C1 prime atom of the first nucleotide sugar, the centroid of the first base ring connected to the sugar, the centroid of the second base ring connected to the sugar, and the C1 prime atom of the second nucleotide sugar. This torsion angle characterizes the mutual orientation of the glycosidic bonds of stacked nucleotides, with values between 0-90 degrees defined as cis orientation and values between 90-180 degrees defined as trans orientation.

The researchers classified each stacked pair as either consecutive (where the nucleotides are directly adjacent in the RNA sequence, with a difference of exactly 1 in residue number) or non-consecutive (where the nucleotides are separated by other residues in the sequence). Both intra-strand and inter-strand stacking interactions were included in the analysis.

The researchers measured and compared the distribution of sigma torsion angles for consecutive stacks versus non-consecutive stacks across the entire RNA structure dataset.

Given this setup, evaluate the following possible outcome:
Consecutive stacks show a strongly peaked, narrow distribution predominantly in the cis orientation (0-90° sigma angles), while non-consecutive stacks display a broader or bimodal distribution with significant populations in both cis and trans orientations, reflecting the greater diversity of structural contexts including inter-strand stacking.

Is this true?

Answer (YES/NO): YES